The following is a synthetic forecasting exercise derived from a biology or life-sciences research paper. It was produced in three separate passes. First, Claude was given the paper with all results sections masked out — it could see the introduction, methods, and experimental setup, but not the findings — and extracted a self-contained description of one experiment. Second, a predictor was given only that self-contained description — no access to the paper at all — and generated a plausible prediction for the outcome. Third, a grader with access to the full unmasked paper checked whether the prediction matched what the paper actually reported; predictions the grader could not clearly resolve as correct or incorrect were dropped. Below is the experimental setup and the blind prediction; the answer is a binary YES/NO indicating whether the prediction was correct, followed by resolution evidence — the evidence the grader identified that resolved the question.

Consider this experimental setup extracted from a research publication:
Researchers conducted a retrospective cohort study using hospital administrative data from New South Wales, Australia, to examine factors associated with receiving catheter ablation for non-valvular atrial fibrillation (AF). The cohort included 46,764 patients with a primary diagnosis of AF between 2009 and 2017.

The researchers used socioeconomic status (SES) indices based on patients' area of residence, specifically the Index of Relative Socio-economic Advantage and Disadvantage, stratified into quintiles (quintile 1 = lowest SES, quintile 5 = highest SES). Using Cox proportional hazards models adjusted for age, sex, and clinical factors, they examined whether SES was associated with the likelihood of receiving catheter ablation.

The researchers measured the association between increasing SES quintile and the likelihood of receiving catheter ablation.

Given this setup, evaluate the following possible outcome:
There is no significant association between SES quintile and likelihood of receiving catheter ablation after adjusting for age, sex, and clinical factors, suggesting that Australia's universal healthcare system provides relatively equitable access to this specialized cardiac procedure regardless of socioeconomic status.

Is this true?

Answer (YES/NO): NO